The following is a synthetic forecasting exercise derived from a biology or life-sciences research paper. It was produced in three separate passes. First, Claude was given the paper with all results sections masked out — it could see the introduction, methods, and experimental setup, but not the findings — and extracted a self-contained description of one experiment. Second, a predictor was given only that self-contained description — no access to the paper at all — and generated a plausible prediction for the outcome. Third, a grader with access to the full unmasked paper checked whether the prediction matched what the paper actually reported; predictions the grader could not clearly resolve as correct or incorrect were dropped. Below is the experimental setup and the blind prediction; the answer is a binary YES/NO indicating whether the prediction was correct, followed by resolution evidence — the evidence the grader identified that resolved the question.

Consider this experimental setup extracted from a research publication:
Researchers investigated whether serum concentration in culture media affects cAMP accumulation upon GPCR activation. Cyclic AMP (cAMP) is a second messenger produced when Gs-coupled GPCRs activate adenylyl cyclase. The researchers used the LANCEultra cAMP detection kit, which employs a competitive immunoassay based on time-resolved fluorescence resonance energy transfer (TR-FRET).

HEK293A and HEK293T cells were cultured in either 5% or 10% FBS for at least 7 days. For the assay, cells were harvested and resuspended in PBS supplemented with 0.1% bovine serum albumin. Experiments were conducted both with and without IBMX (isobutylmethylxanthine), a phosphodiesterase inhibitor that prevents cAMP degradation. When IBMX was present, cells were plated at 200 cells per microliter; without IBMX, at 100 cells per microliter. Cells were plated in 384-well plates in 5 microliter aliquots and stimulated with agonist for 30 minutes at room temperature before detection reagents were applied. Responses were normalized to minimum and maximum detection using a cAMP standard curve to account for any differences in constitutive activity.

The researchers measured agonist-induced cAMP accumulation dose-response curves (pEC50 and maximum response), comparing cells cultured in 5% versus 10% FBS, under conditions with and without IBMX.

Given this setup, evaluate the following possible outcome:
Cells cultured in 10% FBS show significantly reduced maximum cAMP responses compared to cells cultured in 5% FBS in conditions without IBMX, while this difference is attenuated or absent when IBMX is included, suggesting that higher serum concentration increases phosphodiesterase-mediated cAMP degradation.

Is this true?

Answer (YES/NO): NO